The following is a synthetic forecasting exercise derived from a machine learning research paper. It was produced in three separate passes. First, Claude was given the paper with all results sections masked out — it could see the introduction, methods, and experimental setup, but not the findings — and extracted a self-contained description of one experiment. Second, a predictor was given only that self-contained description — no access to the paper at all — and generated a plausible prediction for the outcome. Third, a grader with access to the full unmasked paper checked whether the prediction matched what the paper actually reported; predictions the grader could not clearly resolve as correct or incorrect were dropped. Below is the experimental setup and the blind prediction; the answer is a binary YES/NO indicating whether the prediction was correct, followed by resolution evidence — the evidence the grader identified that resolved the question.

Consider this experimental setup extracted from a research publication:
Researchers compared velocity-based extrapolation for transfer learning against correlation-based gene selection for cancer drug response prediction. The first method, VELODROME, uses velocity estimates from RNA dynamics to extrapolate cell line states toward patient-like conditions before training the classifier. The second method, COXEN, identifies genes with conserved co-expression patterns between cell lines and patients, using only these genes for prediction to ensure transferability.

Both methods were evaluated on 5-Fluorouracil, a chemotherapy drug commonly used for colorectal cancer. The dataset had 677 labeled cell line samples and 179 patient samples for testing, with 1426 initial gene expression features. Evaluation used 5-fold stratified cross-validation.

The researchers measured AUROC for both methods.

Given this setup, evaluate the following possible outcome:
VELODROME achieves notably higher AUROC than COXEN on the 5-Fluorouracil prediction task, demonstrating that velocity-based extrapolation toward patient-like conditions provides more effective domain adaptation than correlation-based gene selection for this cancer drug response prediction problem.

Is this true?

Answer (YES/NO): YES